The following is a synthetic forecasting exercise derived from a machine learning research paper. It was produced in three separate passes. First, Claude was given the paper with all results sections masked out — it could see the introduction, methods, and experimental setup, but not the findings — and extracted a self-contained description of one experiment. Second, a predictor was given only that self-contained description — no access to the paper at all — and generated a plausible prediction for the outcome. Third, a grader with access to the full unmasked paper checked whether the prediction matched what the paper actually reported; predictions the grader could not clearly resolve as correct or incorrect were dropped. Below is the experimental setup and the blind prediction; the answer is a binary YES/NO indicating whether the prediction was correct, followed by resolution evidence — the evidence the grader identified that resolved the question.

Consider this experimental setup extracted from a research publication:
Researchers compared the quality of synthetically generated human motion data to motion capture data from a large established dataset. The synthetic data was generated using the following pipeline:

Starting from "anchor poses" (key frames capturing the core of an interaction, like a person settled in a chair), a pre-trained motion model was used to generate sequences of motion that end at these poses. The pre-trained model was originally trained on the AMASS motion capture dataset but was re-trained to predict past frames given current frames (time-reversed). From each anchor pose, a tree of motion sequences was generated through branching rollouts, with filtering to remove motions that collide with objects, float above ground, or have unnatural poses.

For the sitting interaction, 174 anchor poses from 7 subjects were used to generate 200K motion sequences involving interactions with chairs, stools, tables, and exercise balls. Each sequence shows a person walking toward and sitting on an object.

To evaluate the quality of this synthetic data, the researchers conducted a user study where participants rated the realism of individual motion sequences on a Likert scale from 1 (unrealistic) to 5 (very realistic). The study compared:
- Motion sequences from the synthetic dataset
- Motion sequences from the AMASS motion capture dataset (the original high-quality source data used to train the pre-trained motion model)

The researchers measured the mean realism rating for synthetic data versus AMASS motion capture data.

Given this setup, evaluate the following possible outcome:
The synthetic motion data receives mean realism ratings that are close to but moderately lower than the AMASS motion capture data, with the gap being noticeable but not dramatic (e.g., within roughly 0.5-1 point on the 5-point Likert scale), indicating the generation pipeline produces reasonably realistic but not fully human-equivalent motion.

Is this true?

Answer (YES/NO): YES